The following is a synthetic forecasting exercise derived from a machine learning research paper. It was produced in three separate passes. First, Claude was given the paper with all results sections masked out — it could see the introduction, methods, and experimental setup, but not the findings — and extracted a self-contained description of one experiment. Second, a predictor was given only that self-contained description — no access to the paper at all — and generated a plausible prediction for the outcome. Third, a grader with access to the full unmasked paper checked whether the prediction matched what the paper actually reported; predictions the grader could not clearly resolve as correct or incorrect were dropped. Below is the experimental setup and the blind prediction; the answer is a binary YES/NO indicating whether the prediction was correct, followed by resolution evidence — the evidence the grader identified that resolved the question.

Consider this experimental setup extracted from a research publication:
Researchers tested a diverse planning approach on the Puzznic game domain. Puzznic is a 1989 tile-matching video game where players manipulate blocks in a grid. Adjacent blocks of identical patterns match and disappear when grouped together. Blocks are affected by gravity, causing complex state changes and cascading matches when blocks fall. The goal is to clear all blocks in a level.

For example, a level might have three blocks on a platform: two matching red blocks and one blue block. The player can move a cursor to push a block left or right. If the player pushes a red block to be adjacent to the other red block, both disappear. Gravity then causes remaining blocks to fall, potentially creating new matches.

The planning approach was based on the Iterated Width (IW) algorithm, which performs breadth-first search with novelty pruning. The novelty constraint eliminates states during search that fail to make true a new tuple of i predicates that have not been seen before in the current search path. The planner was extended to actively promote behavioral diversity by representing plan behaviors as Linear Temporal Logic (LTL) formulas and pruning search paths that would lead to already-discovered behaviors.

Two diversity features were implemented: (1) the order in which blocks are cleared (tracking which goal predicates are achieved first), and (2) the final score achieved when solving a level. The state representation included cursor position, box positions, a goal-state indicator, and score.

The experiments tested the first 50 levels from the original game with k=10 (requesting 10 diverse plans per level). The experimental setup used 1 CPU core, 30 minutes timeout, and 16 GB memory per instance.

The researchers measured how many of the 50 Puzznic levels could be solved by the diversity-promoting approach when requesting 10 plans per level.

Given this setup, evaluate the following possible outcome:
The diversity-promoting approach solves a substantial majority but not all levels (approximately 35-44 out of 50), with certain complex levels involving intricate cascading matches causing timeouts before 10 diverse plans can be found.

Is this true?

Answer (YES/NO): NO